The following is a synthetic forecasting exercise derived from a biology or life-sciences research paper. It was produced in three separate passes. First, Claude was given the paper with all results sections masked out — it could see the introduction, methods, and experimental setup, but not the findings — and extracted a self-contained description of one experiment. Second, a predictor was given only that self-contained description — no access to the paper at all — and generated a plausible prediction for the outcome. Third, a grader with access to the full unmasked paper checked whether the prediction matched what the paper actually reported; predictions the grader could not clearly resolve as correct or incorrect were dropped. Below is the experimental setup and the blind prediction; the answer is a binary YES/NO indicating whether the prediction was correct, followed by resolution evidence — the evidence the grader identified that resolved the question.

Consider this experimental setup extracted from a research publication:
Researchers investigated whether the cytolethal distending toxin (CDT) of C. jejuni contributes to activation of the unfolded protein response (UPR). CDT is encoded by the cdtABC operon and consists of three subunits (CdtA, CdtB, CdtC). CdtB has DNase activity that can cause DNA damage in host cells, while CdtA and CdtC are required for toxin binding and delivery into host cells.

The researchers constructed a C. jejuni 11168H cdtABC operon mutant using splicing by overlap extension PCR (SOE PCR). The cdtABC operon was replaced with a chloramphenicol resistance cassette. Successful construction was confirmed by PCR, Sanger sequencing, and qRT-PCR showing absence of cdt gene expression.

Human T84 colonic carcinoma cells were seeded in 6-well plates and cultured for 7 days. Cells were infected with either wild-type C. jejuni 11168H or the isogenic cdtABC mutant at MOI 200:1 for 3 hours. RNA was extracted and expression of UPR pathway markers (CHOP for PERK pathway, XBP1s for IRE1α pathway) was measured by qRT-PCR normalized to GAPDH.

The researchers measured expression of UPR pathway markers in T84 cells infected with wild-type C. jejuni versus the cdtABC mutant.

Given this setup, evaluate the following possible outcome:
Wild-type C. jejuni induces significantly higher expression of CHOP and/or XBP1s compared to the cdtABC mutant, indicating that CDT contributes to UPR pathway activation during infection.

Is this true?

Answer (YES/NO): NO